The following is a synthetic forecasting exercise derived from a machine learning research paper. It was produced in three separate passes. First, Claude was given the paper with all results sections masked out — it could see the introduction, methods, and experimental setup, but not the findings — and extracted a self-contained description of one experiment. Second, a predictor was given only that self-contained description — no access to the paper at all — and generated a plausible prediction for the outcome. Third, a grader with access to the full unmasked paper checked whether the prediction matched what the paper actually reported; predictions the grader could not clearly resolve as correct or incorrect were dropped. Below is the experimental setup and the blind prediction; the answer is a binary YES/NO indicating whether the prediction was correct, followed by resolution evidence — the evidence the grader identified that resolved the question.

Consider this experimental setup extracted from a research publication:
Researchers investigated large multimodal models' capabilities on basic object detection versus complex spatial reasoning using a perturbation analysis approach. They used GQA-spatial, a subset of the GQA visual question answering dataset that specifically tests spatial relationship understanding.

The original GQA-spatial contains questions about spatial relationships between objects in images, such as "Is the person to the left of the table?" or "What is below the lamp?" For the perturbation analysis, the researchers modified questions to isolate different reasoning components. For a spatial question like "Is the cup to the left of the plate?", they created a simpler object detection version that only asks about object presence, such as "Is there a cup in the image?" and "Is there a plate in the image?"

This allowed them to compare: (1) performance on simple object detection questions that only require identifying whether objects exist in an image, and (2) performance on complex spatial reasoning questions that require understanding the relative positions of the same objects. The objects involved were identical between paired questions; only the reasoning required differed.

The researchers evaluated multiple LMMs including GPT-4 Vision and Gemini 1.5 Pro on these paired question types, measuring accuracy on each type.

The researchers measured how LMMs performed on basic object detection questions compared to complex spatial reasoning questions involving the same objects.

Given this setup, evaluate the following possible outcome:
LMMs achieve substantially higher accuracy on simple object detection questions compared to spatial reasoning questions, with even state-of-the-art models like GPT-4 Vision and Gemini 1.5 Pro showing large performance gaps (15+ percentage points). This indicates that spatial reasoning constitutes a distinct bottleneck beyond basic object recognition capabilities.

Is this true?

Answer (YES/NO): YES